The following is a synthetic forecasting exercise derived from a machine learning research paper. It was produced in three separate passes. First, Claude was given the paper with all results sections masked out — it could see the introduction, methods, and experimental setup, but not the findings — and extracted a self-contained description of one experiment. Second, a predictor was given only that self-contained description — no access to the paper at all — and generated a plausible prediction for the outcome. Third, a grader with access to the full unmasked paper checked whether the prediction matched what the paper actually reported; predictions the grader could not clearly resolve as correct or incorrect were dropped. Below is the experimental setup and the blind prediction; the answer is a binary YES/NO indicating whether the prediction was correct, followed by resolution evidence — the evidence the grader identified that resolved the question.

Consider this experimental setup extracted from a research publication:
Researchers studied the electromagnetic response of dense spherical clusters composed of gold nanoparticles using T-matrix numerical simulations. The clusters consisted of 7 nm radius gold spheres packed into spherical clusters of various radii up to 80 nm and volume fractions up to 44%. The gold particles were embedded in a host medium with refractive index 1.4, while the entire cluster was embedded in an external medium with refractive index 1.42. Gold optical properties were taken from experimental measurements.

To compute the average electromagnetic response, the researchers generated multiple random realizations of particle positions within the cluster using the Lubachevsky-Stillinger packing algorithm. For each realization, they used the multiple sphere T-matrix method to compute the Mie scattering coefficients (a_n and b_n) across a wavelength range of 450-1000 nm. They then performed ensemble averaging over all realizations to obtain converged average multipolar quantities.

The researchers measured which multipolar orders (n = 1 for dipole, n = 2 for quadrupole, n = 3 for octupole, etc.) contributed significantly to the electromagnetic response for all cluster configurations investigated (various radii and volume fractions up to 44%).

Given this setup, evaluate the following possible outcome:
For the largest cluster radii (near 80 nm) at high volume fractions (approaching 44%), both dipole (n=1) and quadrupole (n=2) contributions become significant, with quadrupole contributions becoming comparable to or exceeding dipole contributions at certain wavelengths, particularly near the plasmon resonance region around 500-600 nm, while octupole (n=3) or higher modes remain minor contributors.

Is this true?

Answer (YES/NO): NO